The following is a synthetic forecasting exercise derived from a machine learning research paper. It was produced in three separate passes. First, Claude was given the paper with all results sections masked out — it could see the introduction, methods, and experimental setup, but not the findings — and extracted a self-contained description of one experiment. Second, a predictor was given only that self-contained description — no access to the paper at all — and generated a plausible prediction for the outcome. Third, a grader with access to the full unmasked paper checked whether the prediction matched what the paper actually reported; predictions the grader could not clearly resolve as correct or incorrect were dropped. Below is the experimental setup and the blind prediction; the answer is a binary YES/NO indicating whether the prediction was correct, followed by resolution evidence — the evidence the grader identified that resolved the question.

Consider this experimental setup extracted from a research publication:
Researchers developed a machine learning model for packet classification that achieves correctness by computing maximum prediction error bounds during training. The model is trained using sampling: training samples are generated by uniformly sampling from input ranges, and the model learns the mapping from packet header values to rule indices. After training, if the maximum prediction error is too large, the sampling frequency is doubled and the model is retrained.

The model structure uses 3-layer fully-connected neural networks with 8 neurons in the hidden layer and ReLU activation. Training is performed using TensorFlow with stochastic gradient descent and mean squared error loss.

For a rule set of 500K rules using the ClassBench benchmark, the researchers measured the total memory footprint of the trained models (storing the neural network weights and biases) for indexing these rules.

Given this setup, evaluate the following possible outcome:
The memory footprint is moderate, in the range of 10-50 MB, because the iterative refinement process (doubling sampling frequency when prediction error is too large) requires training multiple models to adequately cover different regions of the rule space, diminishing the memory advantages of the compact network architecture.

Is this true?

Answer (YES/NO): NO